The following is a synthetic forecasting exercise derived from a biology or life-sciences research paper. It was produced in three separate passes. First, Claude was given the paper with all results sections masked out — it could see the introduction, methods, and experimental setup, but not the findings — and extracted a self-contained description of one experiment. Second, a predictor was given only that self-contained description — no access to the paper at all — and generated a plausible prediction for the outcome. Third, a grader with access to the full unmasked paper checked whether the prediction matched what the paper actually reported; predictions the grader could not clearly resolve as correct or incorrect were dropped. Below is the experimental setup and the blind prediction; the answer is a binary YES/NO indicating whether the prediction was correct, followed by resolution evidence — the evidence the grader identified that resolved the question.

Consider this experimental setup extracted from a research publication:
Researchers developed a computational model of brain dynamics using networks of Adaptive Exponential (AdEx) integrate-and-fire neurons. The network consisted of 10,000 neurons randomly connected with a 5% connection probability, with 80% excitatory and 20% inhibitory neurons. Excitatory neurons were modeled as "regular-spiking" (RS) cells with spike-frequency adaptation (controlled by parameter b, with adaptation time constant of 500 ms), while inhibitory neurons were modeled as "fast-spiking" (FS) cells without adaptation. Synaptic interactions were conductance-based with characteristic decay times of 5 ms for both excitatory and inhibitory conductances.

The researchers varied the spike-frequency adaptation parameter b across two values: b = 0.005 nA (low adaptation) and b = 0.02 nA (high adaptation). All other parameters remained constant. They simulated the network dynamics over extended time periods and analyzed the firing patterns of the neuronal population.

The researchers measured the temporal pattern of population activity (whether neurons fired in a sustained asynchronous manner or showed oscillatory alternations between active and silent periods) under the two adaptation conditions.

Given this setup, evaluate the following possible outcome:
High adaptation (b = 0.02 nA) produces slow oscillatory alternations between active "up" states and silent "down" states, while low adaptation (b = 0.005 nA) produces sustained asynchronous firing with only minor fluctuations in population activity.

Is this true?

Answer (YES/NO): YES